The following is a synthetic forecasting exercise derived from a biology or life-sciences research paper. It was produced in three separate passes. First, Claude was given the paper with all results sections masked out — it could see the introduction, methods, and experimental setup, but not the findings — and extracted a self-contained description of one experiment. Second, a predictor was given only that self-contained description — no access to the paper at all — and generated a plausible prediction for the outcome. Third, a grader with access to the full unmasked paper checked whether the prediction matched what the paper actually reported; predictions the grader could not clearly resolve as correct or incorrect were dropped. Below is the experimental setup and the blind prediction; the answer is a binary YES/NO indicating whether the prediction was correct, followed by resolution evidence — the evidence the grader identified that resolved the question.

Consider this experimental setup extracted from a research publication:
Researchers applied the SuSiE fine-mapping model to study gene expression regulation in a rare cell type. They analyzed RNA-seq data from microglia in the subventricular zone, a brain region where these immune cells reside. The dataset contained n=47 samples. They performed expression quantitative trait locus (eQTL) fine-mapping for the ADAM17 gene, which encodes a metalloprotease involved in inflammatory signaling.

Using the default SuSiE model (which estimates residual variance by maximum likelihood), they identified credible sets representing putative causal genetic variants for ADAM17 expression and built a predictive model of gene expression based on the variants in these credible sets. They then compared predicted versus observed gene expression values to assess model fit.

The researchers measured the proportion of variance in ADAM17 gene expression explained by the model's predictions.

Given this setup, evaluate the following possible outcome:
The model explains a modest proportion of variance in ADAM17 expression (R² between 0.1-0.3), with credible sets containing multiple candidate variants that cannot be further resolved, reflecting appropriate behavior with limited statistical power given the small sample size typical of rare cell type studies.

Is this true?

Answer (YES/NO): NO